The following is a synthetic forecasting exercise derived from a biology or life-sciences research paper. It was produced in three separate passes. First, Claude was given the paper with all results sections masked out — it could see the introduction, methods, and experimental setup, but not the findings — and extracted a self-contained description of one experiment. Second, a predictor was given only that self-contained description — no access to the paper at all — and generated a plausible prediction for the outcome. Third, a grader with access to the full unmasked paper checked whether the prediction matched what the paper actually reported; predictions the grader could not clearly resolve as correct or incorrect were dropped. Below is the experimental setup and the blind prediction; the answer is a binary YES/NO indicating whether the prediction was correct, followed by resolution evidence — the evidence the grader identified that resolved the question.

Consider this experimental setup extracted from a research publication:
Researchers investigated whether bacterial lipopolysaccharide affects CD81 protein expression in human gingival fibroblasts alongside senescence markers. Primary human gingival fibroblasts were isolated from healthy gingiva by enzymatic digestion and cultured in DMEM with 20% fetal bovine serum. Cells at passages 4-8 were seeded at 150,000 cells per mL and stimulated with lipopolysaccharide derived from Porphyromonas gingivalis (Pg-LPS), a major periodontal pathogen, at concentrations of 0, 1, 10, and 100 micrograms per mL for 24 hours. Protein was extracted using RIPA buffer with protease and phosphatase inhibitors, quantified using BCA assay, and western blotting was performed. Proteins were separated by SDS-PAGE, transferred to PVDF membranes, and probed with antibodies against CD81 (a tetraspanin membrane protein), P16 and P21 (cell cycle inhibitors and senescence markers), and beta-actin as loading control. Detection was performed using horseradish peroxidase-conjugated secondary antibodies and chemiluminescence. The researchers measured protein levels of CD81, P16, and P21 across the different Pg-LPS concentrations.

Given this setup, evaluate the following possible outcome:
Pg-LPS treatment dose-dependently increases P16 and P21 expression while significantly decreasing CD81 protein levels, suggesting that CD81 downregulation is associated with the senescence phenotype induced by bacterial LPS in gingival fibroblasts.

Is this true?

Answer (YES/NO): NO